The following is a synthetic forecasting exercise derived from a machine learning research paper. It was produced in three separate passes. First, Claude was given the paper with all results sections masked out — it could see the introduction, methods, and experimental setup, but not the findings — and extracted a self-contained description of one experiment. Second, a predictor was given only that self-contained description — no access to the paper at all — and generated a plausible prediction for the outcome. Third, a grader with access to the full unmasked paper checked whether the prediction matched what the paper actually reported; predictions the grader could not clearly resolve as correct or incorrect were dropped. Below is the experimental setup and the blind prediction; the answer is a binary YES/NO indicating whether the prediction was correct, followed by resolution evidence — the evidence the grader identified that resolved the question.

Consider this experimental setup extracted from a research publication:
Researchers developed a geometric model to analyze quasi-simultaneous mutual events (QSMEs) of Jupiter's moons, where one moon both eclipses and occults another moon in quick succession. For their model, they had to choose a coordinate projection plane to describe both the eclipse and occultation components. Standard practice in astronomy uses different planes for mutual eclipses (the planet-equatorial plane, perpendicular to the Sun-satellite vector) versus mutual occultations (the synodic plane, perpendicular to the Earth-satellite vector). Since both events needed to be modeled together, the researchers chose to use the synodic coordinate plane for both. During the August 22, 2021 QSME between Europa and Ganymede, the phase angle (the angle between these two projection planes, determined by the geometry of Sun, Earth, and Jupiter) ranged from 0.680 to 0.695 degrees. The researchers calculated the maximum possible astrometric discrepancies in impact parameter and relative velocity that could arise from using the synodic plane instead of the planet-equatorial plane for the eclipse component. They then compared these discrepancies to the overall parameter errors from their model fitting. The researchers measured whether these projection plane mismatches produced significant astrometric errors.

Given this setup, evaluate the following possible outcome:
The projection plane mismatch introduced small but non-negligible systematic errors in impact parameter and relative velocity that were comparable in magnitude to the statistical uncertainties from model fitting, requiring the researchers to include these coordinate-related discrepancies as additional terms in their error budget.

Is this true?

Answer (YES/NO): NO